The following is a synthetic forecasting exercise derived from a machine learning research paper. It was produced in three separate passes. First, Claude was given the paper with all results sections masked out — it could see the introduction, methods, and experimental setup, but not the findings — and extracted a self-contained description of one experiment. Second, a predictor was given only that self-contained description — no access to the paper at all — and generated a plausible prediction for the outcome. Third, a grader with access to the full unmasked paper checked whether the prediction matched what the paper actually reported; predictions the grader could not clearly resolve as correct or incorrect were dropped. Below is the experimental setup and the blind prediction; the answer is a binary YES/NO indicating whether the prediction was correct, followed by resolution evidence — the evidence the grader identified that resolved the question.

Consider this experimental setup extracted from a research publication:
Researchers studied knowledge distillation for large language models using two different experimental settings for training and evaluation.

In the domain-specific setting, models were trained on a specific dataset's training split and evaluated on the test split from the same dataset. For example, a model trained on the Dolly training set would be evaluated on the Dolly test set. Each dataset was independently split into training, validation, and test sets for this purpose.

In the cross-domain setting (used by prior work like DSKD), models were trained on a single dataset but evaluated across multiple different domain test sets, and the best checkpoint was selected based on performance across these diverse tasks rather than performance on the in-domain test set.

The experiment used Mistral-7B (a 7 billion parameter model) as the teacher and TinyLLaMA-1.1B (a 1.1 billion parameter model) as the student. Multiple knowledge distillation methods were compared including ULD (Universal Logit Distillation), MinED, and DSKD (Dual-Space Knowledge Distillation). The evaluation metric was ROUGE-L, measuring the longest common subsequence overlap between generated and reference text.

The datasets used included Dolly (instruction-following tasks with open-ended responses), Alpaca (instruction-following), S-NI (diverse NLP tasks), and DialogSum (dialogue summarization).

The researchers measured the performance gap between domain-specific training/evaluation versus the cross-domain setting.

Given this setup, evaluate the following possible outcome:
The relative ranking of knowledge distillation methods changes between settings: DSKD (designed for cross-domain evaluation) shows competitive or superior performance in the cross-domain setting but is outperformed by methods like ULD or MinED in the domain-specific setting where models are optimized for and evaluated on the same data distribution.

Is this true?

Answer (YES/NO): NO